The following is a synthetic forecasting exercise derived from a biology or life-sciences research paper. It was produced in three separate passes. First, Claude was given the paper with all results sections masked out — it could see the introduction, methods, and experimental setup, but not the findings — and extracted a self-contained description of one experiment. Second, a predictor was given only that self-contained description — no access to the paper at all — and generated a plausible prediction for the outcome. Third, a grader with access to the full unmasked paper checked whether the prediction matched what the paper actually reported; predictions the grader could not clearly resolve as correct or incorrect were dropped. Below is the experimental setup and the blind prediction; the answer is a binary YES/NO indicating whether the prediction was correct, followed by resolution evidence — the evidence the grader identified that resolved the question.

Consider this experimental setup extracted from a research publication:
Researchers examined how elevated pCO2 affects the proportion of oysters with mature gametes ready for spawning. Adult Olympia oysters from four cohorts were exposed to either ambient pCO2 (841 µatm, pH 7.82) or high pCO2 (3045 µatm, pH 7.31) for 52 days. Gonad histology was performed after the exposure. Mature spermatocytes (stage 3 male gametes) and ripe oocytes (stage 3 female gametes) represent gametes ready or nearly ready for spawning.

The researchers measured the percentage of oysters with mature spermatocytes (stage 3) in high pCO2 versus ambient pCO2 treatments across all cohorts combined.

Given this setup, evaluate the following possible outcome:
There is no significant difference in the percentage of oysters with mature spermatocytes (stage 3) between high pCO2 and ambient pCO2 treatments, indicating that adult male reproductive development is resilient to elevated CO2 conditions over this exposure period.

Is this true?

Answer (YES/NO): NO